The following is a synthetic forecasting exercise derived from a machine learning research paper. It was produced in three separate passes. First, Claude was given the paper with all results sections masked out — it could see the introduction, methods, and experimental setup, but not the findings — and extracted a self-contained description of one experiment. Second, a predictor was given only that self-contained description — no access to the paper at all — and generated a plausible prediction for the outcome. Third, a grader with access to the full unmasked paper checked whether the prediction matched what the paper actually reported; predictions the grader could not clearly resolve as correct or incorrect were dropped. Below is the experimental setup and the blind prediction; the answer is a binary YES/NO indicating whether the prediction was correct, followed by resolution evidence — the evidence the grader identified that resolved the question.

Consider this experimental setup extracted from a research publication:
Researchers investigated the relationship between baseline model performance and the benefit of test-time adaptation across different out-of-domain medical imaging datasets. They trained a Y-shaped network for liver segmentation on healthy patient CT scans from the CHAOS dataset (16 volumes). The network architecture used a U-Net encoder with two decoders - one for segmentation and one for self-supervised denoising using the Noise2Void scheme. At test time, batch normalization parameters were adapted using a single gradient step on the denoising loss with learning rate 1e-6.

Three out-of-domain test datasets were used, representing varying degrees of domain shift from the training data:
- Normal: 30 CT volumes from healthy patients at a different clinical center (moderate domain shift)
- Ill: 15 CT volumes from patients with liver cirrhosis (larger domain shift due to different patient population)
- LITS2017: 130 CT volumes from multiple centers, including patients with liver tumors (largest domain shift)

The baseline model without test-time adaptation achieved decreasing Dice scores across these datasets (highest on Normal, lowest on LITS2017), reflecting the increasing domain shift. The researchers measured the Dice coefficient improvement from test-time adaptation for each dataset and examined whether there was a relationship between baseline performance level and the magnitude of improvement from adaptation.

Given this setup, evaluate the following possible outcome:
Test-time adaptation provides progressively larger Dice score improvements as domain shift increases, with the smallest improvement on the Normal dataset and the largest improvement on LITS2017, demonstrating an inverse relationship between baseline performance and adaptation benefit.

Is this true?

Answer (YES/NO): NO